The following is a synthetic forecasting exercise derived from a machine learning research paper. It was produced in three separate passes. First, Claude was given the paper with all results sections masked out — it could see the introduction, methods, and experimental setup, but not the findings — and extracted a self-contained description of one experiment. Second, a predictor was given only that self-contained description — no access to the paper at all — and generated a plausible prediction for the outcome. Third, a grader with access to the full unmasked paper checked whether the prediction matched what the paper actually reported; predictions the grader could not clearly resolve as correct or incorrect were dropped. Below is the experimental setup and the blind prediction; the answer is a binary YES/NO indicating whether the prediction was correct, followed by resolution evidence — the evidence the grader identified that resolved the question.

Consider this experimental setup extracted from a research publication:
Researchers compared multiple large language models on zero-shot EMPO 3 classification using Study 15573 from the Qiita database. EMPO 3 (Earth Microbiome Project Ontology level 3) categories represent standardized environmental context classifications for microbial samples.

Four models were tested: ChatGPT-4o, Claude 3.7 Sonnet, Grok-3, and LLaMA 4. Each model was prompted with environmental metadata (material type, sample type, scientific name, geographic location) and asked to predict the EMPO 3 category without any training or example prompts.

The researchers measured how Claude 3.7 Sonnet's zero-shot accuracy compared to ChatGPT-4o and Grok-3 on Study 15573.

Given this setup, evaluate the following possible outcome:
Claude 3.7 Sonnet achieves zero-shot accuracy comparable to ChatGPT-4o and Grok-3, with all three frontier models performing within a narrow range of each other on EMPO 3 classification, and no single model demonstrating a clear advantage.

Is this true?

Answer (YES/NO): NO